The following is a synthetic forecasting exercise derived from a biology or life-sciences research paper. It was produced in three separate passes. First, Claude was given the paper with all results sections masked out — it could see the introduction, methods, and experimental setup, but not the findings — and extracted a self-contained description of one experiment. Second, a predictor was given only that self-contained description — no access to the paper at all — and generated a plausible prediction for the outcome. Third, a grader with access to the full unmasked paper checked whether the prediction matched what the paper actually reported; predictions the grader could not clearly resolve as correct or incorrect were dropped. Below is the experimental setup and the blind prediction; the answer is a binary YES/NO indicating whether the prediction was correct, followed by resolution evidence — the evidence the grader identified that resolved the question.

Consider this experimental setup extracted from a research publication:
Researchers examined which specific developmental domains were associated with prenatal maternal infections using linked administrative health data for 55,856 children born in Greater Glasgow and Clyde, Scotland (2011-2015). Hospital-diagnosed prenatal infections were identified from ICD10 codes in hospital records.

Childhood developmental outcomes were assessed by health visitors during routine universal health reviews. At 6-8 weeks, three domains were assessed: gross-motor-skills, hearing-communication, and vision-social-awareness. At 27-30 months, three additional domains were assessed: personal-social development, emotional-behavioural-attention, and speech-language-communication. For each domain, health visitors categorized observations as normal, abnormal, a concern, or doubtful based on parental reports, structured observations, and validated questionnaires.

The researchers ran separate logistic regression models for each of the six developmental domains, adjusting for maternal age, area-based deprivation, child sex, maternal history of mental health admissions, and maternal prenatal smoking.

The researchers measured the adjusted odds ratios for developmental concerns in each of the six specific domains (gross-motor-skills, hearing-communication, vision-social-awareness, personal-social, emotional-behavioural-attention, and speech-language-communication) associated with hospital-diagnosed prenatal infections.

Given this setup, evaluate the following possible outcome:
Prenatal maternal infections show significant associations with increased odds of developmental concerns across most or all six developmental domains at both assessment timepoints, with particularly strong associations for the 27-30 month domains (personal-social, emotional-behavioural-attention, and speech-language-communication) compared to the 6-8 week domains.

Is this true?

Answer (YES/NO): NO